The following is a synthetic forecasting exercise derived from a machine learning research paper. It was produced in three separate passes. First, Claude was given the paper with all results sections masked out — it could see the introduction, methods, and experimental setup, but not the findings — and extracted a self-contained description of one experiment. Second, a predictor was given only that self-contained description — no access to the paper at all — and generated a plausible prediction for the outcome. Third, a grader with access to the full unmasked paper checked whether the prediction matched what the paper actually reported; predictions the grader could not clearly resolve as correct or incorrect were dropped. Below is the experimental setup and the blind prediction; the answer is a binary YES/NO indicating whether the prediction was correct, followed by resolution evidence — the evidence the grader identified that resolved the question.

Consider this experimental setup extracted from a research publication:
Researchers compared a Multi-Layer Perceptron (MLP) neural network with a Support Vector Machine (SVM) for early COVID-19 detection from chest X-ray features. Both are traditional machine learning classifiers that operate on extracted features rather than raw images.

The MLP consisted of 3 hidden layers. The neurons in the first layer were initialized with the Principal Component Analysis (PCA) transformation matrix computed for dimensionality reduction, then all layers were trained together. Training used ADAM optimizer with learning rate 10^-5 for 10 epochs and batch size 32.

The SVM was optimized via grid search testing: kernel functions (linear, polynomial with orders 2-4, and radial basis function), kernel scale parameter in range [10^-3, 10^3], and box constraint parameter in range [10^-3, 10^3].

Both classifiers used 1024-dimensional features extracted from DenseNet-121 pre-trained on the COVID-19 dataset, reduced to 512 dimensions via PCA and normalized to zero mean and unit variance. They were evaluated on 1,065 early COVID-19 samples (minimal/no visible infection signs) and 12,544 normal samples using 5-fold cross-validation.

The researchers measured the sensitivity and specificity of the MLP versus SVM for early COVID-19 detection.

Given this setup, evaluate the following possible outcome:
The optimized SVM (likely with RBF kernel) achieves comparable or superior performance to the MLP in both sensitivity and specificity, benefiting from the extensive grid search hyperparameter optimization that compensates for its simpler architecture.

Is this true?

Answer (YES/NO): NO